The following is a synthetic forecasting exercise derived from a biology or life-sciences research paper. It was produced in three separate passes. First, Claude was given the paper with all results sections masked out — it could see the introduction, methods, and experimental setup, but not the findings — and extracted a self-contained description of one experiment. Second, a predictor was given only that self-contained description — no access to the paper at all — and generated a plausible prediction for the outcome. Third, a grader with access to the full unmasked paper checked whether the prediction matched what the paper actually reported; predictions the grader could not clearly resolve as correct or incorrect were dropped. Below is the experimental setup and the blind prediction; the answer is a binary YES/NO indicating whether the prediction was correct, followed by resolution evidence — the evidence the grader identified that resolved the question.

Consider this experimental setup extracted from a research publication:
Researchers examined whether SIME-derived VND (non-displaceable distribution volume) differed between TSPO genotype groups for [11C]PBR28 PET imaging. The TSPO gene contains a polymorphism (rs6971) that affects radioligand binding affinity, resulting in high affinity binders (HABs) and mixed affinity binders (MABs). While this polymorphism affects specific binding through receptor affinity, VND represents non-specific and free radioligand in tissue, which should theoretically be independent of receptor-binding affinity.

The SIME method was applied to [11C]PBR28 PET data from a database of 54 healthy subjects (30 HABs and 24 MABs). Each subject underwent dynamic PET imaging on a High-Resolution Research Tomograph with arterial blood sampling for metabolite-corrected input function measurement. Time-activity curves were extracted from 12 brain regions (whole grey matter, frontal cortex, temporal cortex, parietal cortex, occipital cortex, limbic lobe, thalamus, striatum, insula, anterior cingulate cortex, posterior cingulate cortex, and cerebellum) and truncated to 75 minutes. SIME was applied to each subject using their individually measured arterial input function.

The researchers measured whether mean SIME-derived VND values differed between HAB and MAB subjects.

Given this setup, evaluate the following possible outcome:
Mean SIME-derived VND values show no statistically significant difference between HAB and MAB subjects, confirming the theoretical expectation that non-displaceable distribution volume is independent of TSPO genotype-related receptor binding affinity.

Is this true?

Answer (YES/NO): NO